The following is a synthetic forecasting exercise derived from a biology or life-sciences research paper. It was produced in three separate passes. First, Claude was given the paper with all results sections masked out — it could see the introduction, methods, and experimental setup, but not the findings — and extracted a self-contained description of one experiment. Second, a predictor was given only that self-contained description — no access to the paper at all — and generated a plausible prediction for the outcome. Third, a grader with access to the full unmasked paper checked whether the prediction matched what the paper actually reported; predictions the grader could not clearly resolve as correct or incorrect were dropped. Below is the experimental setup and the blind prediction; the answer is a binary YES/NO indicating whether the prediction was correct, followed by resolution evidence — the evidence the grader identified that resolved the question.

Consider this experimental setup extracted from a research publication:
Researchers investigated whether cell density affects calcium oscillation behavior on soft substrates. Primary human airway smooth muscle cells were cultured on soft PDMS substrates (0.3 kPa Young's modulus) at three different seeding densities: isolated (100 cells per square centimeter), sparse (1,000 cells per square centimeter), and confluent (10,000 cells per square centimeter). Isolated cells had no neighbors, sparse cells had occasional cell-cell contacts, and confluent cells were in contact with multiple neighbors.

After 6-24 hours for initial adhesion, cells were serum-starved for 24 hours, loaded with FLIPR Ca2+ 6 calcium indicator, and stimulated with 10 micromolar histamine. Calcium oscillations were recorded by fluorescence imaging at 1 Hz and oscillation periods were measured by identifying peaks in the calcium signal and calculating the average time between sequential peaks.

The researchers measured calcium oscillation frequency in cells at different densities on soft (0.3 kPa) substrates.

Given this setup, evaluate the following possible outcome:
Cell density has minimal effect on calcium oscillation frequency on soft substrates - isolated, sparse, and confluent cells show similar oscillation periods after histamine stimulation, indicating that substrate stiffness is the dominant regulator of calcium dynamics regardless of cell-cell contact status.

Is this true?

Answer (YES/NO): NO